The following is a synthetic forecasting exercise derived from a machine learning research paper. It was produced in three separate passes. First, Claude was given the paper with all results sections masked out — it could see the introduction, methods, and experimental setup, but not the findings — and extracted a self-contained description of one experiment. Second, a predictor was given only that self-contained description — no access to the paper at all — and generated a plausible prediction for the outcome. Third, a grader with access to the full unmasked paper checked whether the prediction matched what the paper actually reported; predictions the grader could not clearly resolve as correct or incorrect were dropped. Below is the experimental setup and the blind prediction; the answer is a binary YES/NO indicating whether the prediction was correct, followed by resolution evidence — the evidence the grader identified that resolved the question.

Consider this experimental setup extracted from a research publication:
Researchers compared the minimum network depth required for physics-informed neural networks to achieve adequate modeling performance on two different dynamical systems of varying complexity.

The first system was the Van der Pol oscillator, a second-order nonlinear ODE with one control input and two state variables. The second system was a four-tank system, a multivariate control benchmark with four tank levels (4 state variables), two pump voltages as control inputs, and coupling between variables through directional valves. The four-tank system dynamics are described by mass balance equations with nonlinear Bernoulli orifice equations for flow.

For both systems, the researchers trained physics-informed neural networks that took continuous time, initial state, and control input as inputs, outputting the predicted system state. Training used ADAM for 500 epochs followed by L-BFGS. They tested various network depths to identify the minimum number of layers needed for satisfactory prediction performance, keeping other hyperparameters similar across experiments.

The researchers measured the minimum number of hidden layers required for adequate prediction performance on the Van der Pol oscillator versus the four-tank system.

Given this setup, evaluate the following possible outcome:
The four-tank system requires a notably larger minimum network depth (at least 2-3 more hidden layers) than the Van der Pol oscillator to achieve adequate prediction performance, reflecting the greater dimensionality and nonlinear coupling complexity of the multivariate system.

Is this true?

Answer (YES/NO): NO